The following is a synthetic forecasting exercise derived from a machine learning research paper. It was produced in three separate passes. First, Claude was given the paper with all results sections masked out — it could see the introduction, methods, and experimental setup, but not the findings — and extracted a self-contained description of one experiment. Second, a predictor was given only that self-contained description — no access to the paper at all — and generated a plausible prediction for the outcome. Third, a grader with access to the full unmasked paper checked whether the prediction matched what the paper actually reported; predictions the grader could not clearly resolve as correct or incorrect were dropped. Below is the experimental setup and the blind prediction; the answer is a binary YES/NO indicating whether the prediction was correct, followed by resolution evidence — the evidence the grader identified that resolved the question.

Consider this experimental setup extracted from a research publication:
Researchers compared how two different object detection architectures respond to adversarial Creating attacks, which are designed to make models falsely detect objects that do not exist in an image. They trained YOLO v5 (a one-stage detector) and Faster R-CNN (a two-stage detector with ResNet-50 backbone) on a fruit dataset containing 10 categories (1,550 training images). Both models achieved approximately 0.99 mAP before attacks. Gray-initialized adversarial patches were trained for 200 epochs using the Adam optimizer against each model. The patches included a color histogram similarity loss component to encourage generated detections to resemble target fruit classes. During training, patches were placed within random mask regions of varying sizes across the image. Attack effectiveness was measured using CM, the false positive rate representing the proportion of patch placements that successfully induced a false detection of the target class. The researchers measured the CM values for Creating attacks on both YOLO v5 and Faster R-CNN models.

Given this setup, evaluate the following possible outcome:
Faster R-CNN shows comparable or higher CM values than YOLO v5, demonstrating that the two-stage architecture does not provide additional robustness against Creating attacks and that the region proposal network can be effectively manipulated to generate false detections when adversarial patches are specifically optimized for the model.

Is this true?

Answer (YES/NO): YES